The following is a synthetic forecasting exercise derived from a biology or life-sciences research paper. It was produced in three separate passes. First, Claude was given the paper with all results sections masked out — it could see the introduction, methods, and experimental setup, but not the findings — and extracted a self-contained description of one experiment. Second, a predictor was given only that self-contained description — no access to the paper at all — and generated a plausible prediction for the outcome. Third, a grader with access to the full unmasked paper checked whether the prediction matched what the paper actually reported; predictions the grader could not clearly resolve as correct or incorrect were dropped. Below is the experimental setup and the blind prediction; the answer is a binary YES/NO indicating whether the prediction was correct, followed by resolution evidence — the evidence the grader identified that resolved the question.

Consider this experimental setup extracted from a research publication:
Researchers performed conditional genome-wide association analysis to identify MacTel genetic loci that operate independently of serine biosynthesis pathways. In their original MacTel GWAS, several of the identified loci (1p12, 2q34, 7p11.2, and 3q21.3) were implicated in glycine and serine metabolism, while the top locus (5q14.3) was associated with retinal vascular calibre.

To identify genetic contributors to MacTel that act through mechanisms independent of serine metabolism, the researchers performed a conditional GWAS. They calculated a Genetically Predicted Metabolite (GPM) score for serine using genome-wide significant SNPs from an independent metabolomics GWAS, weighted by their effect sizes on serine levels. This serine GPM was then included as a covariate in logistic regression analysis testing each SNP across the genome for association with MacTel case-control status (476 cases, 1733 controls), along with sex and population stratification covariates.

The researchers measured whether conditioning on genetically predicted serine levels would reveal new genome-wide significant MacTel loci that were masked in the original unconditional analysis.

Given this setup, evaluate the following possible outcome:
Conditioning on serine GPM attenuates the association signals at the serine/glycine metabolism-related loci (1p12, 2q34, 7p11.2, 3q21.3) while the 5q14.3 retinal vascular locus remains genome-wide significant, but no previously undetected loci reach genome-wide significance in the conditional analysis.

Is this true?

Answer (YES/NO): NO